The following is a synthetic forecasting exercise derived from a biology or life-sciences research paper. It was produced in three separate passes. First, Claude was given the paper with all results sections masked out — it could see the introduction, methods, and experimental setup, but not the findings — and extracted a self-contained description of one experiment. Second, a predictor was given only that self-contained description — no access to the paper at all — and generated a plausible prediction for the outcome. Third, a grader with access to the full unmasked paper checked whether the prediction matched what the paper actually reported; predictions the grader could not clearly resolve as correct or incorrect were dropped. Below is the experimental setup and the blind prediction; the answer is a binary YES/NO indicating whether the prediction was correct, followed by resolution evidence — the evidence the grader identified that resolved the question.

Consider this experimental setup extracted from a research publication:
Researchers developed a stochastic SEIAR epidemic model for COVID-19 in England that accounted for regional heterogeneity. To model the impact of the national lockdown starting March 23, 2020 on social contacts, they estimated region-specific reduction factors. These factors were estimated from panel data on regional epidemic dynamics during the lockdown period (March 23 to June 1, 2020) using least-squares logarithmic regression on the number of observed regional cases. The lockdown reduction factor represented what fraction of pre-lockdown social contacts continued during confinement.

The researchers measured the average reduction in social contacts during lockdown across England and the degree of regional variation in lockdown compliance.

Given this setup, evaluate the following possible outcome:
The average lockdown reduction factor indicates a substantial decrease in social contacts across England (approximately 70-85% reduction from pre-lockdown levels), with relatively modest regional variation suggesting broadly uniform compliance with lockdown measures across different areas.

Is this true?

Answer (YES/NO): NO